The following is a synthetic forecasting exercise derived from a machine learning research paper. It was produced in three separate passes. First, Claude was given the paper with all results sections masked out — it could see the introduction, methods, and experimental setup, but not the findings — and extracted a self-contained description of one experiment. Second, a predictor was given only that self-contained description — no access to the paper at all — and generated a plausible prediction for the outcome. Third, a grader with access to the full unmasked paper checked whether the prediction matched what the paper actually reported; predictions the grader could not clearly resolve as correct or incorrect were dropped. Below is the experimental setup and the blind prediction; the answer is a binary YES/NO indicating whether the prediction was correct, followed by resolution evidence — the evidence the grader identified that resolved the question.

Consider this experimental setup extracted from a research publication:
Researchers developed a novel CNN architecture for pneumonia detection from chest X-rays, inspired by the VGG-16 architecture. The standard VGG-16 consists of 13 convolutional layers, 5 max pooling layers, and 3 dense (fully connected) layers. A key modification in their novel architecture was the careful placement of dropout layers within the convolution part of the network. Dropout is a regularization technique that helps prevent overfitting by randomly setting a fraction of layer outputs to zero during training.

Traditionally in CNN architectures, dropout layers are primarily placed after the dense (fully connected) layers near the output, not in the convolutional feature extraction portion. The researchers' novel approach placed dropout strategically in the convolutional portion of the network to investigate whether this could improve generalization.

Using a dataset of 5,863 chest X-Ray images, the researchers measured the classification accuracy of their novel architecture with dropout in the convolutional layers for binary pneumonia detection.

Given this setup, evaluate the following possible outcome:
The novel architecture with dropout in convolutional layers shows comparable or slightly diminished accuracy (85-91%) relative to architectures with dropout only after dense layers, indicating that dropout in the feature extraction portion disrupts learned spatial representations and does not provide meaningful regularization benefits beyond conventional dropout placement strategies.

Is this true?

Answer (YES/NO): NO